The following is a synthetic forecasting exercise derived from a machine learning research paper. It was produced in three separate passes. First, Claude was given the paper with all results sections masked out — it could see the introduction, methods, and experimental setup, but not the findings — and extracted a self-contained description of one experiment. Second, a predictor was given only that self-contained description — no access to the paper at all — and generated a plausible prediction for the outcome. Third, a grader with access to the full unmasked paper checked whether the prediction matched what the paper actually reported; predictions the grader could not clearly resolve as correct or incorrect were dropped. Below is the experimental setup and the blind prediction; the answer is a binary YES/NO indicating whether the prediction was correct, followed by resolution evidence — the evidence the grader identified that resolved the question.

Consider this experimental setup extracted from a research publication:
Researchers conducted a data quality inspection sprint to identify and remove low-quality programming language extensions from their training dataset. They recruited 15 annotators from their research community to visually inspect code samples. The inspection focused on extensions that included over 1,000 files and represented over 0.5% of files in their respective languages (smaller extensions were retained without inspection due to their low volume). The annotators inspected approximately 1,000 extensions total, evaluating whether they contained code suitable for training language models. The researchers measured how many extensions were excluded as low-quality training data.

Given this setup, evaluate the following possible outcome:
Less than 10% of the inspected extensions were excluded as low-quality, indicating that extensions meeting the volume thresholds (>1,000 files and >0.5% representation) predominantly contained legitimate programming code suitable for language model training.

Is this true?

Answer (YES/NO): NO